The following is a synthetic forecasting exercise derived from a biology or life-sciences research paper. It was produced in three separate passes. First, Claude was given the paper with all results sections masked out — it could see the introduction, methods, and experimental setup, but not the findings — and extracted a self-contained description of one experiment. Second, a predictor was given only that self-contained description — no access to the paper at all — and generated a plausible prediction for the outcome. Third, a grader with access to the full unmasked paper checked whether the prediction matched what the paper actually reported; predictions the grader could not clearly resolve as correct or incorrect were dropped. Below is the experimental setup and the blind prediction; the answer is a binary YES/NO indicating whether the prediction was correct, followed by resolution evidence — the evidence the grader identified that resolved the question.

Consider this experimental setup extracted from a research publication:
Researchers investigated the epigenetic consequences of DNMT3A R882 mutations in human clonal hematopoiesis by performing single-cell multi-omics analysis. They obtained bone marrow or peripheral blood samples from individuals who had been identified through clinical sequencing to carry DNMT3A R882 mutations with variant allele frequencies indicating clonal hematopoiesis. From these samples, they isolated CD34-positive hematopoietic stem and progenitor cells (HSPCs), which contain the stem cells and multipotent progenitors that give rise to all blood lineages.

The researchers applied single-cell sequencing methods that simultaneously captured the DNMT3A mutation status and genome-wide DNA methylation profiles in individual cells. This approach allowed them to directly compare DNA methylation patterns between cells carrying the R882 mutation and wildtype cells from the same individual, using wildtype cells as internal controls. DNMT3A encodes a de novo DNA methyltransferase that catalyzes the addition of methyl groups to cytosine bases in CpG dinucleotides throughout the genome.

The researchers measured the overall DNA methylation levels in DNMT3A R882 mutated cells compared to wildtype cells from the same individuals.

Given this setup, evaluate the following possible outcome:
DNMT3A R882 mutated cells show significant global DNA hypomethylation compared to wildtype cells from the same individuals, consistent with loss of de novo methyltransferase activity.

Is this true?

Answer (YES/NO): YES